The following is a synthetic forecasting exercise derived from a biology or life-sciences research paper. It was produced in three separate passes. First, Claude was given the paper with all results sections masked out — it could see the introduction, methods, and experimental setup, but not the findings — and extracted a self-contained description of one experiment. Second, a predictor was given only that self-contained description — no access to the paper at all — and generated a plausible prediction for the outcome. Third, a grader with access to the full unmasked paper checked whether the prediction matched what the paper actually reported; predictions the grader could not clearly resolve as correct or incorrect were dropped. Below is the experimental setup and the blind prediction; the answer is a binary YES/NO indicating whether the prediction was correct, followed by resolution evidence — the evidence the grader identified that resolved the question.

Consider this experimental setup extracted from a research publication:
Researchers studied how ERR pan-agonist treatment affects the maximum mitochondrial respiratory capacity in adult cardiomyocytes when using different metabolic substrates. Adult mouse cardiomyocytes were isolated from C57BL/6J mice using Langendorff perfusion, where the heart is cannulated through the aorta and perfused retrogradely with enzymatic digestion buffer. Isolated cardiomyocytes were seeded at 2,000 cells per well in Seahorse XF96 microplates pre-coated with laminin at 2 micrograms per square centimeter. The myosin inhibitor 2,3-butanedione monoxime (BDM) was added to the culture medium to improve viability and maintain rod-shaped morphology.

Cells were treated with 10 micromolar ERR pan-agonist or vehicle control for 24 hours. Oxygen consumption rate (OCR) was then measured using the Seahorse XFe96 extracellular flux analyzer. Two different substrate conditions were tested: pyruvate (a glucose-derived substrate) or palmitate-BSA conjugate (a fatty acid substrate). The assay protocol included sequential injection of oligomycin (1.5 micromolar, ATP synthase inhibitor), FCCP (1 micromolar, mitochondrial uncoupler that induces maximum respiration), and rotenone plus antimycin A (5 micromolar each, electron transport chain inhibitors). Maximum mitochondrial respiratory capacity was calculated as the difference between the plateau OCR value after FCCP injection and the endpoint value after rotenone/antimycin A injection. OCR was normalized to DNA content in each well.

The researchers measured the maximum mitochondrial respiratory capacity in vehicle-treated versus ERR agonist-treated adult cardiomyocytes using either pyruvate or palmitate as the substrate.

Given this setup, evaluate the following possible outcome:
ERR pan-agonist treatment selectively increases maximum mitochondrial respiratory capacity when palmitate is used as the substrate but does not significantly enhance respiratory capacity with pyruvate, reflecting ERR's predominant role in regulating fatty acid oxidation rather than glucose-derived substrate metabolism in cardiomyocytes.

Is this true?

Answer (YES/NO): NO